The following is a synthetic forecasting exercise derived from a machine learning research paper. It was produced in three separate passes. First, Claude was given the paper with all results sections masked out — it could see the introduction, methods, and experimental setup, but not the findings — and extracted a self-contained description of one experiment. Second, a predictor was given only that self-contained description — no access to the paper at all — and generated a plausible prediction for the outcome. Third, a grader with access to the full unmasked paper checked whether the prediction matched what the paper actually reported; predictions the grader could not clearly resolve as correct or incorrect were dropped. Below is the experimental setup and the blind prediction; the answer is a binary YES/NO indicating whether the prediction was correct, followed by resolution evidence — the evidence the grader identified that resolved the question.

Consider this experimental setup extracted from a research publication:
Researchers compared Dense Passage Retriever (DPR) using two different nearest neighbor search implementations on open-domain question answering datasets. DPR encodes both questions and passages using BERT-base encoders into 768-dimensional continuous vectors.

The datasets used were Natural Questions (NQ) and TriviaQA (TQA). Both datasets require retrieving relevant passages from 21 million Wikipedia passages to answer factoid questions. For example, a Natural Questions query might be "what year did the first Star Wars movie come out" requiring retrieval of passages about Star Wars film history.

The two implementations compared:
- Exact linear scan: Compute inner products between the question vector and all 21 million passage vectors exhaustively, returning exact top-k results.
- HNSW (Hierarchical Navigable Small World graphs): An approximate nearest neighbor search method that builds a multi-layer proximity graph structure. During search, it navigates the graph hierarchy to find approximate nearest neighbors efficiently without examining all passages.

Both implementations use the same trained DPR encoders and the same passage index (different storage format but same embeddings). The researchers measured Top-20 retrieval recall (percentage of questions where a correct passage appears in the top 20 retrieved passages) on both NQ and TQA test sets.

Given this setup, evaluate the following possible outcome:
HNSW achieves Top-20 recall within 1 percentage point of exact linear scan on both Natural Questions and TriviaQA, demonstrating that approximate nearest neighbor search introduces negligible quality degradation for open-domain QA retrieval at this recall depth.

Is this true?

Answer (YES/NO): YES